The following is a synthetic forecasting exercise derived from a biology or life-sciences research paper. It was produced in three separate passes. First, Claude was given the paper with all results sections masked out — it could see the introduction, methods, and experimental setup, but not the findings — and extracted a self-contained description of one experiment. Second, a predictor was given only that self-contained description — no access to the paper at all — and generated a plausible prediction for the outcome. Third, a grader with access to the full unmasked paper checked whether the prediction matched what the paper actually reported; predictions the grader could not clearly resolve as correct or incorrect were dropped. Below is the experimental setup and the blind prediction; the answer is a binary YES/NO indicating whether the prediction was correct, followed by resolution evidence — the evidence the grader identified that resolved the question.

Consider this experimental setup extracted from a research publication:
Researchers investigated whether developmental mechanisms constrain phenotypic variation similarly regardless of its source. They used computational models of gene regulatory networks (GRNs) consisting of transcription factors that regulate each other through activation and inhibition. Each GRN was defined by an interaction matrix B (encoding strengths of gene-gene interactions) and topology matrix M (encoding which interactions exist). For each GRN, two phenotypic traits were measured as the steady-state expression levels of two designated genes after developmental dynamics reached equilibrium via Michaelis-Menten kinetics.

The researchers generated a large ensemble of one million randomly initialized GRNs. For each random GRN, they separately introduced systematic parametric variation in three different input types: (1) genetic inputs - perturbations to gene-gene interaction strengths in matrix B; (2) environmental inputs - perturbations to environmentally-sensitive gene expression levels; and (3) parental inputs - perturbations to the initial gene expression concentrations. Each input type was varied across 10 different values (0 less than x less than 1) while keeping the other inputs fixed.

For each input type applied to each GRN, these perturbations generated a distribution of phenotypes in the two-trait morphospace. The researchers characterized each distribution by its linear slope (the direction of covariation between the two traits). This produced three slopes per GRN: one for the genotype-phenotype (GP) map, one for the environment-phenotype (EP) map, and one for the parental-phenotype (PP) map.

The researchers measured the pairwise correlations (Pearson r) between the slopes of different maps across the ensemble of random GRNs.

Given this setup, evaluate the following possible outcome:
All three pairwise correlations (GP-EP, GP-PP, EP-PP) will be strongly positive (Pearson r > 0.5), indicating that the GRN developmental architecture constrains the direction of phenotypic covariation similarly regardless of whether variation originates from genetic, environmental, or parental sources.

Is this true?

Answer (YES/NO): NO